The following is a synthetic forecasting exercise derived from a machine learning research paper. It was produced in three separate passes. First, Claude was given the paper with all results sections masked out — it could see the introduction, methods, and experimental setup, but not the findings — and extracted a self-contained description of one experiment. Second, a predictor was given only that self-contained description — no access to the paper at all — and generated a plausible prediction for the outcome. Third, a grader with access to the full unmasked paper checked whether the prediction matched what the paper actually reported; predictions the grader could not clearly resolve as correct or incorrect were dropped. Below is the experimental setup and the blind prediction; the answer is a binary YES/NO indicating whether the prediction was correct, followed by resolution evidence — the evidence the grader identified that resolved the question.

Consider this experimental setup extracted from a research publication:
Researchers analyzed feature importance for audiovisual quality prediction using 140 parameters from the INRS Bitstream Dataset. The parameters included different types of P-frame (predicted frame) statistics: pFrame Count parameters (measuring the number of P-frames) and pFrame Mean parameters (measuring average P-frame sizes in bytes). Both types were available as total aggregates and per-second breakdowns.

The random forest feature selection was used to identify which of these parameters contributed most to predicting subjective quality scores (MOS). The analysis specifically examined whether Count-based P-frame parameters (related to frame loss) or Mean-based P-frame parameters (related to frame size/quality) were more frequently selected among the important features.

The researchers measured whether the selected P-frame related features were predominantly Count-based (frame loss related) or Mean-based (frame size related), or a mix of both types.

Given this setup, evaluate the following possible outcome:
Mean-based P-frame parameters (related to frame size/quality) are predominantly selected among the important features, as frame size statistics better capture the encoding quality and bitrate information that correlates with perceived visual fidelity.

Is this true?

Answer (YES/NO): NO